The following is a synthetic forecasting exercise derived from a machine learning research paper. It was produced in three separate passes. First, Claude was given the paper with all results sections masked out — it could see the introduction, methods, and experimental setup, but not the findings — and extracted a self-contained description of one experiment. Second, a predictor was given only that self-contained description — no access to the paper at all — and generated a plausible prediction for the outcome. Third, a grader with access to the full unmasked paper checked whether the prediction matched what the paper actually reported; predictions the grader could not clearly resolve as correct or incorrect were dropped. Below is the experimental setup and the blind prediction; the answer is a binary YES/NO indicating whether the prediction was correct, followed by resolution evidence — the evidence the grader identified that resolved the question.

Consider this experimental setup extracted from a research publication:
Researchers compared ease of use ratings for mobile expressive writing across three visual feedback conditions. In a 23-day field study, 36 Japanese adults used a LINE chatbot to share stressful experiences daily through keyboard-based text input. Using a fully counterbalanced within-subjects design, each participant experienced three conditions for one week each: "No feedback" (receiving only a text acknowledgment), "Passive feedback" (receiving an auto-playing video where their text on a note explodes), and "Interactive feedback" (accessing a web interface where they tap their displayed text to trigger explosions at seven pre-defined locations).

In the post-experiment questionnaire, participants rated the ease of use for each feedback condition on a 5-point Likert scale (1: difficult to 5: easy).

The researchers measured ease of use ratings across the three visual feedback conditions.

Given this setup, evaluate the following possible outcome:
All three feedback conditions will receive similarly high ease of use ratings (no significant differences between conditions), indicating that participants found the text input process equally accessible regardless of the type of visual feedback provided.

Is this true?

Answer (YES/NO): YES